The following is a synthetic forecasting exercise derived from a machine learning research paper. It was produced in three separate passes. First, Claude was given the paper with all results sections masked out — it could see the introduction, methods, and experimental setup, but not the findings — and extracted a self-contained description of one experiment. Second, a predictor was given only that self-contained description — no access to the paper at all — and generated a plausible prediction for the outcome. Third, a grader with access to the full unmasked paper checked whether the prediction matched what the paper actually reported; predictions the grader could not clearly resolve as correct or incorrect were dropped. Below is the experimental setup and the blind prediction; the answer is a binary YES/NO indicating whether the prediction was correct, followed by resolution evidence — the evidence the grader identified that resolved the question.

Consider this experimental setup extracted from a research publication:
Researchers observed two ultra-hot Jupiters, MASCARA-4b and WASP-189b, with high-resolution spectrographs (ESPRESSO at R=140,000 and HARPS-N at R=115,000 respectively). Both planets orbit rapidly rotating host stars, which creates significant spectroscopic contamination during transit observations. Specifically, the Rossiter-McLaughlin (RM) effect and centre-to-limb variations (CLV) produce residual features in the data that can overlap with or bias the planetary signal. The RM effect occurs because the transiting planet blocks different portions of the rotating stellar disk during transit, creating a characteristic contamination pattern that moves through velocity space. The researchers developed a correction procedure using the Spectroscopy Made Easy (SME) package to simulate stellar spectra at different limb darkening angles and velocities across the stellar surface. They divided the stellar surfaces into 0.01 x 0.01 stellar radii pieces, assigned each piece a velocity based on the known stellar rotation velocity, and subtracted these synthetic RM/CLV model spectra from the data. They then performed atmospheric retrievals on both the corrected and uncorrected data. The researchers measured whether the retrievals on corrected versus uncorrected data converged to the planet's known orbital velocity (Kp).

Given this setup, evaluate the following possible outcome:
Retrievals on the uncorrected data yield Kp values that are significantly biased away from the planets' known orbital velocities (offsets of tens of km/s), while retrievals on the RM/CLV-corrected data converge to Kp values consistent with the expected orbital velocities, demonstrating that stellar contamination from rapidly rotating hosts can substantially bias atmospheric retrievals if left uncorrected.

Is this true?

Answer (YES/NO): YES